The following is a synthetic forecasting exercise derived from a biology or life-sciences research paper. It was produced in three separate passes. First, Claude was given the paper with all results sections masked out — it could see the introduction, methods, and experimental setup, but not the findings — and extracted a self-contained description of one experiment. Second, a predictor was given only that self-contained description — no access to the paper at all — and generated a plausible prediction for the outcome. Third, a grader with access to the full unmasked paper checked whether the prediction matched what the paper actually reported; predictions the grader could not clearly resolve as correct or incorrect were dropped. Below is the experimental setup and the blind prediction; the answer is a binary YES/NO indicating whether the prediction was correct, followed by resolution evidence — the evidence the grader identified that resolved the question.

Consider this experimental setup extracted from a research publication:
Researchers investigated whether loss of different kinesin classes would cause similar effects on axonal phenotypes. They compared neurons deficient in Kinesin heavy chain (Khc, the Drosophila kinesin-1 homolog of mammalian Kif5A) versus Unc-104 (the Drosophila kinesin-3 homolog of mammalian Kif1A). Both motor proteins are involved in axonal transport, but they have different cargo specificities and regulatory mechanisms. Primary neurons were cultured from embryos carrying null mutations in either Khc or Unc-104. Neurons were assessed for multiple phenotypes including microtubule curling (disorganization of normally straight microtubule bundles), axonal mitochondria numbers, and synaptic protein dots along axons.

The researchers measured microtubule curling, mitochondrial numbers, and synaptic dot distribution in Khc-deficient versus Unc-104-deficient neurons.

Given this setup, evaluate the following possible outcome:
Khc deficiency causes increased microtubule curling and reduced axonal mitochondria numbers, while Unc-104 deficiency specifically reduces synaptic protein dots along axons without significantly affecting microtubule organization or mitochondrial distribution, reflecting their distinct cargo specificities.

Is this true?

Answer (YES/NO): NO